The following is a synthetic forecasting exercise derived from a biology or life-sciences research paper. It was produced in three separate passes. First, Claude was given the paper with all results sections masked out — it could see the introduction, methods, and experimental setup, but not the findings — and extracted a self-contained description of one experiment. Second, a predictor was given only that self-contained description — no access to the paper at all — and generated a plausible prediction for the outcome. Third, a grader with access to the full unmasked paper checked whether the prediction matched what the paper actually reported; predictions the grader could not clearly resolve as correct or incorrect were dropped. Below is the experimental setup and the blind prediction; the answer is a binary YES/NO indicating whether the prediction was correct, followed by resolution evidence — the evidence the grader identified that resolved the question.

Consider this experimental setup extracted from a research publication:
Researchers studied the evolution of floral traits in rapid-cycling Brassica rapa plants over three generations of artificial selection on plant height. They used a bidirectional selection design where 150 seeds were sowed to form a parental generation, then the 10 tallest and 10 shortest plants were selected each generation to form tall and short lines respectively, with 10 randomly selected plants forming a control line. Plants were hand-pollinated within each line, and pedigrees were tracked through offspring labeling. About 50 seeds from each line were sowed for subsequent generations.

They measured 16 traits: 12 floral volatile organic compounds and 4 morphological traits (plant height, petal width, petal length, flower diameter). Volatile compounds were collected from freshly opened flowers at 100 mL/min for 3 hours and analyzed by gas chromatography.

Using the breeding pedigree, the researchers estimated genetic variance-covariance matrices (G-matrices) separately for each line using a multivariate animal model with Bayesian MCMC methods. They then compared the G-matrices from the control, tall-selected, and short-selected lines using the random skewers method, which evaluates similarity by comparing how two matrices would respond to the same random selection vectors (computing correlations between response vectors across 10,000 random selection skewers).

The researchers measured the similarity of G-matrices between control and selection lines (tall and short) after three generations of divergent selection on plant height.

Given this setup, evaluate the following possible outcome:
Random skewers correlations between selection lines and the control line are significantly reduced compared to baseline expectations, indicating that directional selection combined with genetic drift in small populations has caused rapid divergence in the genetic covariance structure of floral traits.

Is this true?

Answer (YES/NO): NO